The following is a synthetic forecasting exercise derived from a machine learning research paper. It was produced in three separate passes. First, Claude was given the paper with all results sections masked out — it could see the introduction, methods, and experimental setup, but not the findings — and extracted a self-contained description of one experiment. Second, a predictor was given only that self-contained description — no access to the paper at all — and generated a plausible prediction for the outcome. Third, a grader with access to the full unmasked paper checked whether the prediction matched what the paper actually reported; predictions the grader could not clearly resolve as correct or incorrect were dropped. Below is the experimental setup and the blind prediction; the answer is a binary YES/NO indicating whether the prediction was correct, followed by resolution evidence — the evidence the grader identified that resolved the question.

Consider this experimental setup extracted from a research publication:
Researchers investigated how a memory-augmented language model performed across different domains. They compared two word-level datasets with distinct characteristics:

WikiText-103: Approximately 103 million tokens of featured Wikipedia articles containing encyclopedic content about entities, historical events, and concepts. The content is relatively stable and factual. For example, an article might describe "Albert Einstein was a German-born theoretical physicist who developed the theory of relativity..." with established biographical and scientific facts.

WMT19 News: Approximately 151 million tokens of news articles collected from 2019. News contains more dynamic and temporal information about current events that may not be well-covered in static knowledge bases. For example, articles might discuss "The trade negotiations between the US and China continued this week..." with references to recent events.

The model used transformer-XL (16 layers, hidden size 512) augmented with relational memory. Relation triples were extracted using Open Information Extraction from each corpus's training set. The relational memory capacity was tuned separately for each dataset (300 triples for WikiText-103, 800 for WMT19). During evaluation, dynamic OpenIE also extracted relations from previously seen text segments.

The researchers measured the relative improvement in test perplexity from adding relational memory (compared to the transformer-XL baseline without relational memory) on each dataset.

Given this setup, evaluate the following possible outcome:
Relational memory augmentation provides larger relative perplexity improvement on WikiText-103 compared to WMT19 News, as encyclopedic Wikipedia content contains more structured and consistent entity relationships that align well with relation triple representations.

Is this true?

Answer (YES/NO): NO